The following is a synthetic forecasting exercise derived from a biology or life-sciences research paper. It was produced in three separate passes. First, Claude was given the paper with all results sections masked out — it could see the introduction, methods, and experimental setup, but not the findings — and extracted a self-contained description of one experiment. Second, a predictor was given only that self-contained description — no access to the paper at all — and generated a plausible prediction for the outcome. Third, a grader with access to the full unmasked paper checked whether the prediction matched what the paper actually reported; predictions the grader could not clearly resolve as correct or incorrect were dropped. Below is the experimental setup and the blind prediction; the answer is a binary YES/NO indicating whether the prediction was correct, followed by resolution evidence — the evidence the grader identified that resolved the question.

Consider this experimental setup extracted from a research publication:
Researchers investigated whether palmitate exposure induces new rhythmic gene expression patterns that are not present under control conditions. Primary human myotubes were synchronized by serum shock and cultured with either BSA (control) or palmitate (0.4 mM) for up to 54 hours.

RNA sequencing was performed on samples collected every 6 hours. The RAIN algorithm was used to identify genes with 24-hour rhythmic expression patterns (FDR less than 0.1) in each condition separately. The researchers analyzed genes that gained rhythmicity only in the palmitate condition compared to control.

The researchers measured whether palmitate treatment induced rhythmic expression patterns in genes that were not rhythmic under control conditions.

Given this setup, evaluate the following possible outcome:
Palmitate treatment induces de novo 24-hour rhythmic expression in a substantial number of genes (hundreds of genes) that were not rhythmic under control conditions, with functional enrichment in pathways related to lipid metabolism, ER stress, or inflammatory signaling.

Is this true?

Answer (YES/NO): NO